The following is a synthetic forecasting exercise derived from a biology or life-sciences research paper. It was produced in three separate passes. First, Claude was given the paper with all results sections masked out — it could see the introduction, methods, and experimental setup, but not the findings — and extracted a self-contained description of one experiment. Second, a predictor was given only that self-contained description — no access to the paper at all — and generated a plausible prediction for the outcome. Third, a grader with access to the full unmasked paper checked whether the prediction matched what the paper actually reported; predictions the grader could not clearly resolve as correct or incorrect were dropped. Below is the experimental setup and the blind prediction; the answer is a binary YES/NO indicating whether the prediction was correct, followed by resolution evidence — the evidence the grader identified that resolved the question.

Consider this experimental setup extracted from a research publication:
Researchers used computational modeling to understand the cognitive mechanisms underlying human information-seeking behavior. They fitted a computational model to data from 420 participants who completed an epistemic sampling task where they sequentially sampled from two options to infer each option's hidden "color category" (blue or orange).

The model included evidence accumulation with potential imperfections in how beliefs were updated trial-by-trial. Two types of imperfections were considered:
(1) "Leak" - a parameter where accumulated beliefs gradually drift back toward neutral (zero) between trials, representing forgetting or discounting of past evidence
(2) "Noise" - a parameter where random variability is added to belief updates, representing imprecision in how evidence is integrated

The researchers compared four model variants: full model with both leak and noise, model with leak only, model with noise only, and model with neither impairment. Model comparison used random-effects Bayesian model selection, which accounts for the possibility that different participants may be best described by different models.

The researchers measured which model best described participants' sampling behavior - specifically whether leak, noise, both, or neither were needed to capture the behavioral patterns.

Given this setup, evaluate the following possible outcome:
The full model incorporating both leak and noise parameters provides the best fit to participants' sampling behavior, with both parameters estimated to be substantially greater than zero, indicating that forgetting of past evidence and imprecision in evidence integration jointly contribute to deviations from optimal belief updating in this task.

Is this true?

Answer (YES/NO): NO